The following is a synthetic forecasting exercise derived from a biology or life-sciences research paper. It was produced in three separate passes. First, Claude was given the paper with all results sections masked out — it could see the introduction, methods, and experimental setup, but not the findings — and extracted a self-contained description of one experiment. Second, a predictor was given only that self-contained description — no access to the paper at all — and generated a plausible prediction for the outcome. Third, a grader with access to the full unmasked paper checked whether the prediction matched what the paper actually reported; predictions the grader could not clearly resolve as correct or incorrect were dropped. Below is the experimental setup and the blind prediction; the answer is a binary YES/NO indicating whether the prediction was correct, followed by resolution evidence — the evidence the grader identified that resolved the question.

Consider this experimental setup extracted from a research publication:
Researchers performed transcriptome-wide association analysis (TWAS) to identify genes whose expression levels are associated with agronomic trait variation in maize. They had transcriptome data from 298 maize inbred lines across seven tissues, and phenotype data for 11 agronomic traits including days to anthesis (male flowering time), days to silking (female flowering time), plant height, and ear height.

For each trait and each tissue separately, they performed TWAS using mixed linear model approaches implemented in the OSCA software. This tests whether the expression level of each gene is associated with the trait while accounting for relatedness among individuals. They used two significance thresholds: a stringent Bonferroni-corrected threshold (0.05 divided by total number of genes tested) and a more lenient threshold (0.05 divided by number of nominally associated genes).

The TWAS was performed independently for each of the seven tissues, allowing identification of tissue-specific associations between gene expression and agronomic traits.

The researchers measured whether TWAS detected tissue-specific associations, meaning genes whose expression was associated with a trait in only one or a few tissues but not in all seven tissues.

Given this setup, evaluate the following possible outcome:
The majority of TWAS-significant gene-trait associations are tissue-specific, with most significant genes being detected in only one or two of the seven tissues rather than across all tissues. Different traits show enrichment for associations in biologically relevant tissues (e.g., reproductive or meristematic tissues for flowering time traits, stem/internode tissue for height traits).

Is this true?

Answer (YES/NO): NO